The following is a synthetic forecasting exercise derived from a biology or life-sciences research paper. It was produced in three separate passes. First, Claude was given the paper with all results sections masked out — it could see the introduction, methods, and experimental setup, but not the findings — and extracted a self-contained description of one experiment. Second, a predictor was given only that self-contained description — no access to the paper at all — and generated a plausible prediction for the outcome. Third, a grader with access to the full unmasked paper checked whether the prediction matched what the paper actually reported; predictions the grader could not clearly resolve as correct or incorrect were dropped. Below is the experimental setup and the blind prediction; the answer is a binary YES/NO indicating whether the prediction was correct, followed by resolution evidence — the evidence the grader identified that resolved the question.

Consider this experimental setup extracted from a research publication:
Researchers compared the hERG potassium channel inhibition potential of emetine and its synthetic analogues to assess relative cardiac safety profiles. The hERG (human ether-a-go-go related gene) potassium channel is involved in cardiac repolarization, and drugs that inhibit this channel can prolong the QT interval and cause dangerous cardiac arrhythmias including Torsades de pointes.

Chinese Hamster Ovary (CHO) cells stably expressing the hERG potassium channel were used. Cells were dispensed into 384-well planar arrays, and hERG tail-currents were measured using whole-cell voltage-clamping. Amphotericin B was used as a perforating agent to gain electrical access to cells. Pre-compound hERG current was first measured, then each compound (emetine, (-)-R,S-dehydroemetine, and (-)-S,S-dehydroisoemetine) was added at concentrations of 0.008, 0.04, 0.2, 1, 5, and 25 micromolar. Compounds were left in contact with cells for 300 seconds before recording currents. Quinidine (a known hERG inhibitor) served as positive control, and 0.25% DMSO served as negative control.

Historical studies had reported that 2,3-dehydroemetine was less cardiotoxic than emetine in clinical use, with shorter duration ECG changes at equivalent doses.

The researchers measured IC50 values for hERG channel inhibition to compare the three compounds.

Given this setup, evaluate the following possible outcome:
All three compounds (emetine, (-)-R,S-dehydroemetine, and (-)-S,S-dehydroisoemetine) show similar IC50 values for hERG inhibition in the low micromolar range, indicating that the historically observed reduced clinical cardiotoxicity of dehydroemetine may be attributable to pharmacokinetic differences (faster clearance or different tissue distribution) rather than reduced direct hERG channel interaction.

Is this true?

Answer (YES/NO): NO